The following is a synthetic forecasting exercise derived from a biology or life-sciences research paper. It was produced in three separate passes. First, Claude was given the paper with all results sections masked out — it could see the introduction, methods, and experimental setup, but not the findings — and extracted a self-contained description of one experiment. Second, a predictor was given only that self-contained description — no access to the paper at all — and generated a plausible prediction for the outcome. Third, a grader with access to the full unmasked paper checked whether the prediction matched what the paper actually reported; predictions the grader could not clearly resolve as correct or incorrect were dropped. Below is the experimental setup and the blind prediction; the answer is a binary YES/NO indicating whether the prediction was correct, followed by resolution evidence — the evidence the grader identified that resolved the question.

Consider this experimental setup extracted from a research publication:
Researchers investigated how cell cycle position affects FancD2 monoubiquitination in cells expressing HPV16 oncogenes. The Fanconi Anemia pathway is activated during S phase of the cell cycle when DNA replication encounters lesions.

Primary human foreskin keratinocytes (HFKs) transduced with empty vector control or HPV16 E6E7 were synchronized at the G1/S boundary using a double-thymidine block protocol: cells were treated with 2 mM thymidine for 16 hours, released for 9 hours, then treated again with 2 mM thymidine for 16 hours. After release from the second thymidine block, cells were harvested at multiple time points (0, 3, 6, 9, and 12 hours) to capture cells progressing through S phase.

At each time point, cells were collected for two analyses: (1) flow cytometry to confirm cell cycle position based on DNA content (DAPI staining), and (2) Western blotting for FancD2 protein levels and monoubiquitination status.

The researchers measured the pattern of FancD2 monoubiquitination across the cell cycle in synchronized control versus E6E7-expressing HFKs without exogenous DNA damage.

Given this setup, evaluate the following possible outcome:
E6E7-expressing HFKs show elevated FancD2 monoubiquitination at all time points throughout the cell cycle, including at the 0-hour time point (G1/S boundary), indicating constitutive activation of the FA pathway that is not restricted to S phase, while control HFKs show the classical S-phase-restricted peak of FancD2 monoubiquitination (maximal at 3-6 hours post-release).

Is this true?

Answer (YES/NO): NO